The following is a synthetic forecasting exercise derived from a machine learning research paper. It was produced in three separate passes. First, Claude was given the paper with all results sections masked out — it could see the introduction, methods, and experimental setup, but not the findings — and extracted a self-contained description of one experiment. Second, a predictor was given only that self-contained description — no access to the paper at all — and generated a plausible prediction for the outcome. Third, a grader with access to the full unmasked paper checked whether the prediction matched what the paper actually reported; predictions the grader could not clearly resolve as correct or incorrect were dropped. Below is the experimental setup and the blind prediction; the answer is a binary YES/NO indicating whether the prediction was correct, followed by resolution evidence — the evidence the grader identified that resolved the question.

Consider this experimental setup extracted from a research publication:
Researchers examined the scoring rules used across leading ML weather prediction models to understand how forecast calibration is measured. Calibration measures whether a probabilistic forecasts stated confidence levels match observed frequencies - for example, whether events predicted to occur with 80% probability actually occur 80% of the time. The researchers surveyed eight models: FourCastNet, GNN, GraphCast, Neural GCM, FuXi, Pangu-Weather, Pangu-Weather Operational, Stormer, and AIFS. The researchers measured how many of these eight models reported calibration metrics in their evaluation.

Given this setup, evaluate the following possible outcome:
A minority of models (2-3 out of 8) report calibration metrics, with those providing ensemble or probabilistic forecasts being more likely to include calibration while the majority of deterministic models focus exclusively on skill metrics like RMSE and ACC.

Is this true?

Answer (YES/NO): NO